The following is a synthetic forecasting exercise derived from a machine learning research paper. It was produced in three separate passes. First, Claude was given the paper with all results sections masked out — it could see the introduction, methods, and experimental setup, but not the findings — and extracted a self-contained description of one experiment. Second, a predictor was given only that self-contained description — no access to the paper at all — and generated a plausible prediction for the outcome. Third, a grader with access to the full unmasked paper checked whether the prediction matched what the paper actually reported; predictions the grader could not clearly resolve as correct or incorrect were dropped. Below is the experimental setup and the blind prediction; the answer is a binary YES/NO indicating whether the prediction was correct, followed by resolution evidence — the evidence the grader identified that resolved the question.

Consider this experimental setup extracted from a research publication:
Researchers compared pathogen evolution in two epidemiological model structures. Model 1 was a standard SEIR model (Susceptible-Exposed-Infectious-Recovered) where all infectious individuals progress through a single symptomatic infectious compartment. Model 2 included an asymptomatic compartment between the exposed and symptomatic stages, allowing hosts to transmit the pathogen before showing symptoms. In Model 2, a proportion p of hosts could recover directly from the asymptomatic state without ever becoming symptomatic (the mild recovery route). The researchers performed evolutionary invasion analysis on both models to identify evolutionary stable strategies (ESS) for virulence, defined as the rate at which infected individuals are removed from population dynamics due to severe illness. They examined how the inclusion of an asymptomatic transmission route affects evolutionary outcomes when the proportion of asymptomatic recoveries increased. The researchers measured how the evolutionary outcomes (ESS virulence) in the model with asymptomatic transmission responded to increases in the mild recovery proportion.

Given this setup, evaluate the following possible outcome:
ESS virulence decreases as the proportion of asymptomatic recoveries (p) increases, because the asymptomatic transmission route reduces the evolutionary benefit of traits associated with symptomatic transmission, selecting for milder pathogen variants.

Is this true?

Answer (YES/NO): NO